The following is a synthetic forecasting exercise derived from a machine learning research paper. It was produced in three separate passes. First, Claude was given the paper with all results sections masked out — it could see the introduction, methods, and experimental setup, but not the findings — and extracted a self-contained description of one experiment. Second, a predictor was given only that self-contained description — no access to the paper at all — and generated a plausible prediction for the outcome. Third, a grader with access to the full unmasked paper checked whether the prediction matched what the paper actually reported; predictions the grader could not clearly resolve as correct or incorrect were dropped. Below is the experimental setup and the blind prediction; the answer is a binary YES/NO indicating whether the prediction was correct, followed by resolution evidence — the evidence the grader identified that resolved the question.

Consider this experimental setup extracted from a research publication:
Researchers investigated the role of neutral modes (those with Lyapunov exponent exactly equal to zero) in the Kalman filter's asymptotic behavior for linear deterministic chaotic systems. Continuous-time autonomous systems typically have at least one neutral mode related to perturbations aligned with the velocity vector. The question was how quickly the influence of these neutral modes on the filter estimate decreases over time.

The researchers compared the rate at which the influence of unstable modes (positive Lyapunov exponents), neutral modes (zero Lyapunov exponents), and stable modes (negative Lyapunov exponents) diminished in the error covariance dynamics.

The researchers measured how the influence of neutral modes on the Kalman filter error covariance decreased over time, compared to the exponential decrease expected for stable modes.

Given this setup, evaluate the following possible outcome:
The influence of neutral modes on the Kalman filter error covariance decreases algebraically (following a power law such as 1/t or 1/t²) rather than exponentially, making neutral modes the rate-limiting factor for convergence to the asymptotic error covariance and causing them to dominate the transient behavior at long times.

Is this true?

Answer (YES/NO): NO